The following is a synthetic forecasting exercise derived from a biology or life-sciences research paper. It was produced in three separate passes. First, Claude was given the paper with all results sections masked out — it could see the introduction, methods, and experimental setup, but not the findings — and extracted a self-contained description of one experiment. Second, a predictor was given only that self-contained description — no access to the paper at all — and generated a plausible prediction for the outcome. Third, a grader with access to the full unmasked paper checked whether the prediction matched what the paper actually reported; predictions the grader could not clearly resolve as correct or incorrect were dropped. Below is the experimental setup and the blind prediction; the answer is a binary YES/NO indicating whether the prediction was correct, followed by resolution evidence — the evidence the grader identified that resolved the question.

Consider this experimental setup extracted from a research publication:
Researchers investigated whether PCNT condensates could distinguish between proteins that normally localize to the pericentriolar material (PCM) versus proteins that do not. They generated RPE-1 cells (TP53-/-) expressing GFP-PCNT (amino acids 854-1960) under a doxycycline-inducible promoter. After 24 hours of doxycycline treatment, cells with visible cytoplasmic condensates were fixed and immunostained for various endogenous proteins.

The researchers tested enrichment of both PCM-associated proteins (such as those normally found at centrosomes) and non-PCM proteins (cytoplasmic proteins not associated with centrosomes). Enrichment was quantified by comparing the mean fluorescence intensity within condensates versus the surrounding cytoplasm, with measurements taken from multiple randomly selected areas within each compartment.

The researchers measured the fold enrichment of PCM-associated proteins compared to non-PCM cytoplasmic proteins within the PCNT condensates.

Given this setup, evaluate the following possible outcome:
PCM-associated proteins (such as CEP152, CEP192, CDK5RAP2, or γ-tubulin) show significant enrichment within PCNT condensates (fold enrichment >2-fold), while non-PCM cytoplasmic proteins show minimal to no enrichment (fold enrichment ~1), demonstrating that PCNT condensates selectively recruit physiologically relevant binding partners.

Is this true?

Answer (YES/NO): YES